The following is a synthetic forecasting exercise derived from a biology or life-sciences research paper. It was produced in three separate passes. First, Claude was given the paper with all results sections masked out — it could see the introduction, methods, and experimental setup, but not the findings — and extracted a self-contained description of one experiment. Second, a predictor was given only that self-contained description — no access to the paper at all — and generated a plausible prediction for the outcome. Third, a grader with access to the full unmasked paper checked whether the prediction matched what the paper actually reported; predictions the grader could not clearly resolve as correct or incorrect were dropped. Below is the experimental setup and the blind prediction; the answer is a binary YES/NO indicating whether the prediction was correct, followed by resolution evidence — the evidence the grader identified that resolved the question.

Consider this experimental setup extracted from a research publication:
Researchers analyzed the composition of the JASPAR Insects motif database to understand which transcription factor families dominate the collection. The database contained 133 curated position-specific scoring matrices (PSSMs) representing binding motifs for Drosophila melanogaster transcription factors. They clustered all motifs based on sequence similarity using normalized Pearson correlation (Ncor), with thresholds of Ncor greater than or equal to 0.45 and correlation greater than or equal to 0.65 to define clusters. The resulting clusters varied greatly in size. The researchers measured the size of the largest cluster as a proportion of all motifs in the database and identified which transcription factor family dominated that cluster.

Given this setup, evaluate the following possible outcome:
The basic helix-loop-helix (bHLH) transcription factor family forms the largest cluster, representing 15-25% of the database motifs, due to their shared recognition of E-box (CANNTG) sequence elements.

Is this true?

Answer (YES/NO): NO